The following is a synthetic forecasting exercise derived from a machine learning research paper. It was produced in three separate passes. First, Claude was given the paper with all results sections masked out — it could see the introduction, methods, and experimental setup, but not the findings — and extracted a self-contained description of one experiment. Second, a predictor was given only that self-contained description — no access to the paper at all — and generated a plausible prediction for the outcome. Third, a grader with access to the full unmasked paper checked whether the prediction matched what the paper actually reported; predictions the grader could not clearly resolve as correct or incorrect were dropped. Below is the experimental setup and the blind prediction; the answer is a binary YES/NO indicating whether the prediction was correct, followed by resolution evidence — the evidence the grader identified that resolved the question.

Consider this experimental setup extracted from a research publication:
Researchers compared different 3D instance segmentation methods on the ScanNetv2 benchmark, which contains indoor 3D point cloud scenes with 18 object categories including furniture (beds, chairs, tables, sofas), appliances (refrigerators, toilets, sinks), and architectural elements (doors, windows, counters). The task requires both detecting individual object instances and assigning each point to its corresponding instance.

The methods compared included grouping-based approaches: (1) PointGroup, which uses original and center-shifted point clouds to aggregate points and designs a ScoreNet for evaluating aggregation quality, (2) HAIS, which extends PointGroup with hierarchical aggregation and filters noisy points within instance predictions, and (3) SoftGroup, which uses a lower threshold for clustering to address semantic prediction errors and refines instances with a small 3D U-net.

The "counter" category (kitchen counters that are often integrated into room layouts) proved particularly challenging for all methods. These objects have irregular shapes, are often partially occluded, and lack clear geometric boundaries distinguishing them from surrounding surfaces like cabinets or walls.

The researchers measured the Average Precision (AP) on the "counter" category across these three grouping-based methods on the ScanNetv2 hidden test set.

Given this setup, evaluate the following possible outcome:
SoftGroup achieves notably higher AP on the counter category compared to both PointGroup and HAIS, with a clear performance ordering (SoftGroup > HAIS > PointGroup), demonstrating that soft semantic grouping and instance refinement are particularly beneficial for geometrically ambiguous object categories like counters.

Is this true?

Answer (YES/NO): YES